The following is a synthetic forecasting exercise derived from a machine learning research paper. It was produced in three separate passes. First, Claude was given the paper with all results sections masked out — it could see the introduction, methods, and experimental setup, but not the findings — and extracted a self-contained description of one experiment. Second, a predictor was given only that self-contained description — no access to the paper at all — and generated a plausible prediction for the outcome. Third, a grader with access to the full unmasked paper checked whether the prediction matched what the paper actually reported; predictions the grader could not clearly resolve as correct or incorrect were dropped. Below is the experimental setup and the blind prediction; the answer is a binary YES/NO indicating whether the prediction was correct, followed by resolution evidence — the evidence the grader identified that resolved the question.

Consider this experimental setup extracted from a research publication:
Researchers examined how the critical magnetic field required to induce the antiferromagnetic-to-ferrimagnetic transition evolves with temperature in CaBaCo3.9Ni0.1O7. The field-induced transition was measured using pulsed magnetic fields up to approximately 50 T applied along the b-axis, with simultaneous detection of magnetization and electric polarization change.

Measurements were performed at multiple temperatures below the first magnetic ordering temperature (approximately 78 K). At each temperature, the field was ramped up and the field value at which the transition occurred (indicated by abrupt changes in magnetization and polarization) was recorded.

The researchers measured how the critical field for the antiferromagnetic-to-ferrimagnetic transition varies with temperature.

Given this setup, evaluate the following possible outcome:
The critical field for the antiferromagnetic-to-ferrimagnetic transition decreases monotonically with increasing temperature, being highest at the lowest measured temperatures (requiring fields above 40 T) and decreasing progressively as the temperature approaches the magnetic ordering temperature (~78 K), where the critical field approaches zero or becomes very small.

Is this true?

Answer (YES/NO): NO